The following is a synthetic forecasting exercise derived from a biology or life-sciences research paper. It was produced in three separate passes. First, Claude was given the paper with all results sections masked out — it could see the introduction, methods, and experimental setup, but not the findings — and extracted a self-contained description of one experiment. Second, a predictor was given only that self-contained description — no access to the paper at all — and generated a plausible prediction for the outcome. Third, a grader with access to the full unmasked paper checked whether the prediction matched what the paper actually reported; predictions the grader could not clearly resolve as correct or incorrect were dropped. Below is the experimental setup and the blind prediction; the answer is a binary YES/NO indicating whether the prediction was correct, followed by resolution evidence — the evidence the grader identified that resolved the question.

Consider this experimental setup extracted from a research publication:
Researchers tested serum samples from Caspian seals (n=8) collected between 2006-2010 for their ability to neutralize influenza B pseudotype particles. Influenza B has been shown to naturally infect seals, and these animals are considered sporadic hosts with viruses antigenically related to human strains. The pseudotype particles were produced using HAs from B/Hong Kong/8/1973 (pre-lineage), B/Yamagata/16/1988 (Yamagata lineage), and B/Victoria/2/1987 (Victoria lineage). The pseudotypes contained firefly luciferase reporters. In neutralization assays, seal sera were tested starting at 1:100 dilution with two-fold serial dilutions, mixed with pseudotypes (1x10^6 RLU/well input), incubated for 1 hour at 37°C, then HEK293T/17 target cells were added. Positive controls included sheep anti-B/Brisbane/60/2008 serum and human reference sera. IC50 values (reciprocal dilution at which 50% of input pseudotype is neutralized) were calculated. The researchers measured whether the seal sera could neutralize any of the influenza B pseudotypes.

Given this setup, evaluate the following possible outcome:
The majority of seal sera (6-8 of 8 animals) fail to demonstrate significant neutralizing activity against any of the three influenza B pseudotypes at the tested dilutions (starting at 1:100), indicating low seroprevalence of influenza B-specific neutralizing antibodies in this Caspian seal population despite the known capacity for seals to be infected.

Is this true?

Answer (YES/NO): YES